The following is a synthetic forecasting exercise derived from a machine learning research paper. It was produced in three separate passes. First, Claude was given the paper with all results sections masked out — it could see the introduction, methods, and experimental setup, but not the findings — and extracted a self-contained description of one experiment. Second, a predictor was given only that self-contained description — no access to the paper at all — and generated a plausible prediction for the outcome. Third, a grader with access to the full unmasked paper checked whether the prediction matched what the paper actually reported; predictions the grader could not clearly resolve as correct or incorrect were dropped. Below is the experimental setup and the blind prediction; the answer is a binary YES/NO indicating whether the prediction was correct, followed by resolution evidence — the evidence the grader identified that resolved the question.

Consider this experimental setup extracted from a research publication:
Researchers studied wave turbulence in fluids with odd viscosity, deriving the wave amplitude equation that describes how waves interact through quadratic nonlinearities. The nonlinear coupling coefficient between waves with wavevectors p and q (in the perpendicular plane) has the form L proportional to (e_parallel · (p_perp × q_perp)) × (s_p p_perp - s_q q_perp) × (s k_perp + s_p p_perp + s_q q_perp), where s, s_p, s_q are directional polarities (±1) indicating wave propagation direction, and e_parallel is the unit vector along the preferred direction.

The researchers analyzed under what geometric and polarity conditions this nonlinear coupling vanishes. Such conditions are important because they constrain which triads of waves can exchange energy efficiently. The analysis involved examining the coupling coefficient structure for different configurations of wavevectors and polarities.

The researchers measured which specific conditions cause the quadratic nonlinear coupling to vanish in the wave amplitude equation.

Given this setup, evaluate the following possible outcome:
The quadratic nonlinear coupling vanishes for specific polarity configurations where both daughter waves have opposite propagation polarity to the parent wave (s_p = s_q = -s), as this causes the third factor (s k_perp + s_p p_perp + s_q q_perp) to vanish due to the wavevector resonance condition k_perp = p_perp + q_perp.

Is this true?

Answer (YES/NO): NO